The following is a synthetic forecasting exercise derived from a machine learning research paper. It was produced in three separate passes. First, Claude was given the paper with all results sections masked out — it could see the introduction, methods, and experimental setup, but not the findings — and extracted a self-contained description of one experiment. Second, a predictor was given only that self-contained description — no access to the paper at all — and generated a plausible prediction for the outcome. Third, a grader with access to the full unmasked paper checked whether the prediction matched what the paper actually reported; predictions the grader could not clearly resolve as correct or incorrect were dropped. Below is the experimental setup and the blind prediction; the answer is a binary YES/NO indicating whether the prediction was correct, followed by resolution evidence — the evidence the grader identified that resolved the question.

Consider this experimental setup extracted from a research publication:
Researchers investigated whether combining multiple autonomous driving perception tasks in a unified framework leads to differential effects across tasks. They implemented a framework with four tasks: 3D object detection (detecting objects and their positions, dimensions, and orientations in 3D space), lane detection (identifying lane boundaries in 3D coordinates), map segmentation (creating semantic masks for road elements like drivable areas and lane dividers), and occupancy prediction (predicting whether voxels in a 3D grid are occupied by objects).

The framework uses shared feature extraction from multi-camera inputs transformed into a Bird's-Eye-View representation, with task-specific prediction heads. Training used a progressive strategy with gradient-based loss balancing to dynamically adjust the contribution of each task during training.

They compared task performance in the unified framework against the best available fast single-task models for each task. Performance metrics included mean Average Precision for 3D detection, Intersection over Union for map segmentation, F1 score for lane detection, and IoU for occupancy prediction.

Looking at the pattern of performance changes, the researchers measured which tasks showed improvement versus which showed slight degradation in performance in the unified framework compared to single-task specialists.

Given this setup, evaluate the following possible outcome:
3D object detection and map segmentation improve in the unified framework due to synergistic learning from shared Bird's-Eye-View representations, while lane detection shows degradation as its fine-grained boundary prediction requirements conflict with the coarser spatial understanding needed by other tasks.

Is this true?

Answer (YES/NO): NO